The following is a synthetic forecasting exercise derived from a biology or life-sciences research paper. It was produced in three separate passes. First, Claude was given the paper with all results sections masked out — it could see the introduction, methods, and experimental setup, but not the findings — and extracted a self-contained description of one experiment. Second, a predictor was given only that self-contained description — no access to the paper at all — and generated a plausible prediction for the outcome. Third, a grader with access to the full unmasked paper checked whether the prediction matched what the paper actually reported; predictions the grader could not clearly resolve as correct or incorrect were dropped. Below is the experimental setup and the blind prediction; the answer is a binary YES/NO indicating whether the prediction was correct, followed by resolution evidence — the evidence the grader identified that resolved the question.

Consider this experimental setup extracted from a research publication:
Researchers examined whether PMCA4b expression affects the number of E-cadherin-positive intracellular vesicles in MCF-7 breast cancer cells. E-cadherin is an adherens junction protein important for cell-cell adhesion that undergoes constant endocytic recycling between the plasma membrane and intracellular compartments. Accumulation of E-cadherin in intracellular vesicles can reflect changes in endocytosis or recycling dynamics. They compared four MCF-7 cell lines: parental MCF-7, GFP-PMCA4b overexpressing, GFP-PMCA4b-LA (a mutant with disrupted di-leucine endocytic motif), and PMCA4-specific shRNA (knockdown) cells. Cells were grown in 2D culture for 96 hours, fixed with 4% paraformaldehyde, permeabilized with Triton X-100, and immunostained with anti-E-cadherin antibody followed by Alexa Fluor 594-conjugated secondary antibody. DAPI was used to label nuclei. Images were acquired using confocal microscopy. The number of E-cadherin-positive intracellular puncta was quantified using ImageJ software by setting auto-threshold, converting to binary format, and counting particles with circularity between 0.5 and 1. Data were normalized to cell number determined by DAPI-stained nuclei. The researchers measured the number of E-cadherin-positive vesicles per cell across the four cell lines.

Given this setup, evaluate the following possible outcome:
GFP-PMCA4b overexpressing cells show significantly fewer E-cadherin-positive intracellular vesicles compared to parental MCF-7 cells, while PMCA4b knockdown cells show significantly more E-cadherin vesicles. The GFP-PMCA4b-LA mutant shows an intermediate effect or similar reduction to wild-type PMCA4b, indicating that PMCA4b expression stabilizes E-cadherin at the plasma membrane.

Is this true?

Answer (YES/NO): NO